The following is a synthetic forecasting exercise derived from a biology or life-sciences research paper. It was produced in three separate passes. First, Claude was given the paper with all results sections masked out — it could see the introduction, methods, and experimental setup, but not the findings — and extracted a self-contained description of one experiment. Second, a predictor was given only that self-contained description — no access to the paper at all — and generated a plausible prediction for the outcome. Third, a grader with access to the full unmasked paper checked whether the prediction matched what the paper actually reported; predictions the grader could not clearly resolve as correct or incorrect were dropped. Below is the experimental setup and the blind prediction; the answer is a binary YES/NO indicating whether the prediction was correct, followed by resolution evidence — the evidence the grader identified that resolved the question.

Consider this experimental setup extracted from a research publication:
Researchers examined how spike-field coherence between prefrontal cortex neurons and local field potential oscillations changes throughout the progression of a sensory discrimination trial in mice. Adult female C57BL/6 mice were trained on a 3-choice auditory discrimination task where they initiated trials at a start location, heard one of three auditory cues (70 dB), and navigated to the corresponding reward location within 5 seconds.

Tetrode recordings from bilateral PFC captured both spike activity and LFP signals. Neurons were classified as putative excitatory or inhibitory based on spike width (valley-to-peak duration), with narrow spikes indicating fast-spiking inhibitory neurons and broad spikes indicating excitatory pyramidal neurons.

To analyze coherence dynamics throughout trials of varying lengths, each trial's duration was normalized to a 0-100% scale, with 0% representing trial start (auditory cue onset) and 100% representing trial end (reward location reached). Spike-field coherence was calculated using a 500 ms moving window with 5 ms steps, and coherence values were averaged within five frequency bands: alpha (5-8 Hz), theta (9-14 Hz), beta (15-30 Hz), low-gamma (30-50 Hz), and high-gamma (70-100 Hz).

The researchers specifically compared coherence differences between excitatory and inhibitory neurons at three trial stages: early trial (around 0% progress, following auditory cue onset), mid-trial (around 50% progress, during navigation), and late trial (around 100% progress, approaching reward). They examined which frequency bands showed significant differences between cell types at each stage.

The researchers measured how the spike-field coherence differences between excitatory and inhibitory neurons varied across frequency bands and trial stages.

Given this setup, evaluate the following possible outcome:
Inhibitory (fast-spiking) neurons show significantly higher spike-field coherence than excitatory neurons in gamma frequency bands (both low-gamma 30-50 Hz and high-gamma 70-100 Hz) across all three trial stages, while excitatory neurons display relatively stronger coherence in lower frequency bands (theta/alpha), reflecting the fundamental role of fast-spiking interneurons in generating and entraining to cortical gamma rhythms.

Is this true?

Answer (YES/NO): NO